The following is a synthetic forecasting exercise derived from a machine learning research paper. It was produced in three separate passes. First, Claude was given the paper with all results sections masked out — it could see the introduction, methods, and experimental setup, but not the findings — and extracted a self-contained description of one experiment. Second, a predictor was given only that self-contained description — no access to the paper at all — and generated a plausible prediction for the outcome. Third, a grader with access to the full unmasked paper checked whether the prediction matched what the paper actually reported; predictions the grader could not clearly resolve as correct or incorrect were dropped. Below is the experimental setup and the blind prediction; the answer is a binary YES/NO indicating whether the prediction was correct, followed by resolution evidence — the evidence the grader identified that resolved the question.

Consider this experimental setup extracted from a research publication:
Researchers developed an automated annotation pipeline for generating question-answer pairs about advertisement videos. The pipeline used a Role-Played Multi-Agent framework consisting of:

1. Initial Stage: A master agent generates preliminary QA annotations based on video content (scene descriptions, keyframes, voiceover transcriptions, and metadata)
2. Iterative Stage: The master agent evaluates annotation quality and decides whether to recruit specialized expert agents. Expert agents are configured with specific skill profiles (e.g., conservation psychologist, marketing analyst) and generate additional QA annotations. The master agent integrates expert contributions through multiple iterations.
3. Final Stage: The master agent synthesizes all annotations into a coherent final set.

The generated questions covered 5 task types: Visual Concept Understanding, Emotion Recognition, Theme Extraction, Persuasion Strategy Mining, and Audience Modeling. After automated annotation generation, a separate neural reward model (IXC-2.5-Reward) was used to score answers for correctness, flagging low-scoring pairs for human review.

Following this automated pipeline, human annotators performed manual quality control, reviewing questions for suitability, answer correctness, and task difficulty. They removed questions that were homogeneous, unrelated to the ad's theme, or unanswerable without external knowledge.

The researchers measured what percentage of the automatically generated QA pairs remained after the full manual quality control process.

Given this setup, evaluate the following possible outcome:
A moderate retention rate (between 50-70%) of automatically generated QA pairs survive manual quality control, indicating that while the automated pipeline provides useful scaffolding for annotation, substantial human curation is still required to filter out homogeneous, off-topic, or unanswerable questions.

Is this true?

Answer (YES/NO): NO